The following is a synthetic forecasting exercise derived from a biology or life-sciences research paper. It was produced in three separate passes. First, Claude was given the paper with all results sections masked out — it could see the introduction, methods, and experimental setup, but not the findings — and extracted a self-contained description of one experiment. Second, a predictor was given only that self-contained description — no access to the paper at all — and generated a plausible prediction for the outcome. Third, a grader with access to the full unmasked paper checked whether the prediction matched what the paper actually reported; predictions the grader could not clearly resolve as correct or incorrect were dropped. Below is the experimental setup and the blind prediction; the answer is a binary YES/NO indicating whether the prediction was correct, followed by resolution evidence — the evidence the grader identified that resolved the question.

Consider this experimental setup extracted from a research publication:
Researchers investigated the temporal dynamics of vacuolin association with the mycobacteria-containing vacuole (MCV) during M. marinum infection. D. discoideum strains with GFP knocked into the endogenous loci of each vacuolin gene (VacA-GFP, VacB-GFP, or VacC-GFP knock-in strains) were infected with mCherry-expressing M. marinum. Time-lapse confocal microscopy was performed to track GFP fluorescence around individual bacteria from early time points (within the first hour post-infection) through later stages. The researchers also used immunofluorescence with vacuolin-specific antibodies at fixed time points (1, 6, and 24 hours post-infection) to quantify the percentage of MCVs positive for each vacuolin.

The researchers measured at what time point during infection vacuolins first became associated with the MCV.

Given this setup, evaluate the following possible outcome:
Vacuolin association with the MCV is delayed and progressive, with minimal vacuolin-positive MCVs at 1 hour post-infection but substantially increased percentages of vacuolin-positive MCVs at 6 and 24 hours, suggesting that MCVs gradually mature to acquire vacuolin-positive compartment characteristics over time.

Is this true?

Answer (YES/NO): NO